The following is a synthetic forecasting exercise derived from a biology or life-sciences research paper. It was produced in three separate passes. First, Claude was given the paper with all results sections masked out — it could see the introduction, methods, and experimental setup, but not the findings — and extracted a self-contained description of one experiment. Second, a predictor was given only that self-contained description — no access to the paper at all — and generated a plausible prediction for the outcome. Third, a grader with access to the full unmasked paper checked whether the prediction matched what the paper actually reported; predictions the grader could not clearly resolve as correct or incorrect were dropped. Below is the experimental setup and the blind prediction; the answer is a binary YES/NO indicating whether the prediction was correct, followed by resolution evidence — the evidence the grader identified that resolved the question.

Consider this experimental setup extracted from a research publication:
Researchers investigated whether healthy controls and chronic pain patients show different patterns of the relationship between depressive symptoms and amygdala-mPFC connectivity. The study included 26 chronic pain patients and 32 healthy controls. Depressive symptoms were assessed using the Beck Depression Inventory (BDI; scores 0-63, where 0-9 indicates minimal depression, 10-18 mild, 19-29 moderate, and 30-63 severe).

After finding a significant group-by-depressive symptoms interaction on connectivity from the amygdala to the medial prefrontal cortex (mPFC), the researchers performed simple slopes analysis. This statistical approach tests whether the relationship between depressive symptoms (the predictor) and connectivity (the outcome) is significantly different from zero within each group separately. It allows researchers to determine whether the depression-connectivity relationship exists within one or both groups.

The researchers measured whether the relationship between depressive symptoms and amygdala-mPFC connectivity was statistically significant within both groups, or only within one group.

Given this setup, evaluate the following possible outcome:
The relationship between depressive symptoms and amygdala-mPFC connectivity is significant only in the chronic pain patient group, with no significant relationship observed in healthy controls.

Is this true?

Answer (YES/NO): NO